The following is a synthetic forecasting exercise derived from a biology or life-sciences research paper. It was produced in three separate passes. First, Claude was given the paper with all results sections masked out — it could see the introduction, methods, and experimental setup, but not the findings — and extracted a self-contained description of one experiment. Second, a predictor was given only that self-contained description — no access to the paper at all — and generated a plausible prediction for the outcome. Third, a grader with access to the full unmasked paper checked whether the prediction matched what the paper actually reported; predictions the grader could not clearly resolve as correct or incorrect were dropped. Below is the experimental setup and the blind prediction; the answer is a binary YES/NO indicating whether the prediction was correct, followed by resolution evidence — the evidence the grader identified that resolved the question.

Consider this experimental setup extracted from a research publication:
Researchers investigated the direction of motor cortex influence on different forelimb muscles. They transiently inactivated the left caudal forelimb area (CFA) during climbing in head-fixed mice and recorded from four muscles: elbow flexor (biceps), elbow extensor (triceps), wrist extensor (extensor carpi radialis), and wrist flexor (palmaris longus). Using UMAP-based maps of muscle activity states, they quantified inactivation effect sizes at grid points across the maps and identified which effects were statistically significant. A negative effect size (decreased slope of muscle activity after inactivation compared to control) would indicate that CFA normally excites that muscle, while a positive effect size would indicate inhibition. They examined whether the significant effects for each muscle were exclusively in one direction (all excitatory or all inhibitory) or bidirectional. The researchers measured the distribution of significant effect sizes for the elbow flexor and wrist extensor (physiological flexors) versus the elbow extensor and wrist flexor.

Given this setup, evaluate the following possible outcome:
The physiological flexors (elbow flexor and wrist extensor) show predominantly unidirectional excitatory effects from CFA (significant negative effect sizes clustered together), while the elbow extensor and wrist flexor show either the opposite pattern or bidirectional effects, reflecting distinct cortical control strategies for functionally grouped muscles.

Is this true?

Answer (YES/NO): YES